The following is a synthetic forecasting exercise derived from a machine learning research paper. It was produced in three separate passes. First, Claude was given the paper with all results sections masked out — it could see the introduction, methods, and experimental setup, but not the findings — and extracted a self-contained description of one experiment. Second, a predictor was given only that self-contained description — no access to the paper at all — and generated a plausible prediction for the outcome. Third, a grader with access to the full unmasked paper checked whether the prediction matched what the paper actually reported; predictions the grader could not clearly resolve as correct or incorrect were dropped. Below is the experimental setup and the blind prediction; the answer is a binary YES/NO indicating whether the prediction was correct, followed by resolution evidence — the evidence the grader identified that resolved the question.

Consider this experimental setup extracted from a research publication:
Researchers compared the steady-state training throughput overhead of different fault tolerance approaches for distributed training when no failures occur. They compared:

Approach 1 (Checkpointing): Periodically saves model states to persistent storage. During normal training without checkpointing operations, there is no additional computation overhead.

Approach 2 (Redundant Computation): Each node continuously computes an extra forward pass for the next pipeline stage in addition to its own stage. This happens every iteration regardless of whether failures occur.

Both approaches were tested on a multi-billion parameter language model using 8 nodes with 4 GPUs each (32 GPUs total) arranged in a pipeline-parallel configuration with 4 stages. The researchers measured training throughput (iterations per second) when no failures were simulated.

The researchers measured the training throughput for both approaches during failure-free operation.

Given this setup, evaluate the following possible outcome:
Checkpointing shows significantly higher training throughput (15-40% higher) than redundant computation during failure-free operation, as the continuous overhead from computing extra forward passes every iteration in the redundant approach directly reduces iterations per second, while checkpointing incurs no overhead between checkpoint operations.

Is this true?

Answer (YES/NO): NO